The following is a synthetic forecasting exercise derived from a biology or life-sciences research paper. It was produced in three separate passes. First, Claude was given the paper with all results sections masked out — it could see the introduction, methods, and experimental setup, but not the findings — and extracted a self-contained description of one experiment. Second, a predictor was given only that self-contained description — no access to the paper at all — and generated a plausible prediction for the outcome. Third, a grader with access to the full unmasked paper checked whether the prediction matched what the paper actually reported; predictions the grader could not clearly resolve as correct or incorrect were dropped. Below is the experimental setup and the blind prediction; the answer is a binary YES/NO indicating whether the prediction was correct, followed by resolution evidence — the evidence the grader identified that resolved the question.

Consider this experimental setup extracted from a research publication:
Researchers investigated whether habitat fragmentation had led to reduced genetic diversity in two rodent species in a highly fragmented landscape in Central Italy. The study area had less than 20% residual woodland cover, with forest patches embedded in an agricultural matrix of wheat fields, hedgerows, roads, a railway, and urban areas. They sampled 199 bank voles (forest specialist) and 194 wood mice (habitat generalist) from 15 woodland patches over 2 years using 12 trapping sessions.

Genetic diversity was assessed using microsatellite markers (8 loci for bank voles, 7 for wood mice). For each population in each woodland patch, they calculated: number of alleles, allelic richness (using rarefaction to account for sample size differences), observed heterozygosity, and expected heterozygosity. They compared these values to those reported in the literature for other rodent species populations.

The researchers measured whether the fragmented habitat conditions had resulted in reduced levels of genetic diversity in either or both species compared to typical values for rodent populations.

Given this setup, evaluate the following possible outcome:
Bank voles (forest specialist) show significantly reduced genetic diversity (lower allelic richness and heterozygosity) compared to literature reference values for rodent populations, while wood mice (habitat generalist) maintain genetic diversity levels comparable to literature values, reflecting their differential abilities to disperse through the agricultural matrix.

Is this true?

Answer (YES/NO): NO